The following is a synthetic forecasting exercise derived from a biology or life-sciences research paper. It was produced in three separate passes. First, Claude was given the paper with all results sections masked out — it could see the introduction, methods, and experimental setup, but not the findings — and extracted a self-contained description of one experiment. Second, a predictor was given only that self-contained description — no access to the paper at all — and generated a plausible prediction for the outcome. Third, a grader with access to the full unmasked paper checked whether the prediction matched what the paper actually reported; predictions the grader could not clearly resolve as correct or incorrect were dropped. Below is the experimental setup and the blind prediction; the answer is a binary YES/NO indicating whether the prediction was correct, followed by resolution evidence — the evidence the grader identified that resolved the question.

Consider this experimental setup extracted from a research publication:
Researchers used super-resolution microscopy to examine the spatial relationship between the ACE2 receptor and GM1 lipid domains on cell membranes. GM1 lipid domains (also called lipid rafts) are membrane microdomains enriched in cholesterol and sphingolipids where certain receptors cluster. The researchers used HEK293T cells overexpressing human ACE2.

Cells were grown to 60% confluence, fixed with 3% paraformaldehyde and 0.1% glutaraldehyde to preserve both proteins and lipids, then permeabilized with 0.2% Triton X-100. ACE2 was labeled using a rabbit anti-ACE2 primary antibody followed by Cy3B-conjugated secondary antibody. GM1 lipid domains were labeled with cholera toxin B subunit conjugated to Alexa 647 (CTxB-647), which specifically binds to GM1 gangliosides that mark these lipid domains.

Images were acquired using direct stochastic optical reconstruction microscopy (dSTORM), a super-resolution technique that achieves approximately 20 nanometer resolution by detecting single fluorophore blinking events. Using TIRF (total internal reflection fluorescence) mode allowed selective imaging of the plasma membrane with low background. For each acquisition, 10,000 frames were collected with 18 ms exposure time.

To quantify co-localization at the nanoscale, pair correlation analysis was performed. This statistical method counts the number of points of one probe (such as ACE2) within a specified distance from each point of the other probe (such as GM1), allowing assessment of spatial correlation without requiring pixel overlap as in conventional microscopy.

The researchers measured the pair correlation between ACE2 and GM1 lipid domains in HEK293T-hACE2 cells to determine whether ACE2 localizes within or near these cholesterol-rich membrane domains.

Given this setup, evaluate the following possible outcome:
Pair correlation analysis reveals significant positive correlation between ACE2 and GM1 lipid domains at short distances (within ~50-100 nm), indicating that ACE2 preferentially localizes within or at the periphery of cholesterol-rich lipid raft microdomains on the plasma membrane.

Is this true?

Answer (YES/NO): YES